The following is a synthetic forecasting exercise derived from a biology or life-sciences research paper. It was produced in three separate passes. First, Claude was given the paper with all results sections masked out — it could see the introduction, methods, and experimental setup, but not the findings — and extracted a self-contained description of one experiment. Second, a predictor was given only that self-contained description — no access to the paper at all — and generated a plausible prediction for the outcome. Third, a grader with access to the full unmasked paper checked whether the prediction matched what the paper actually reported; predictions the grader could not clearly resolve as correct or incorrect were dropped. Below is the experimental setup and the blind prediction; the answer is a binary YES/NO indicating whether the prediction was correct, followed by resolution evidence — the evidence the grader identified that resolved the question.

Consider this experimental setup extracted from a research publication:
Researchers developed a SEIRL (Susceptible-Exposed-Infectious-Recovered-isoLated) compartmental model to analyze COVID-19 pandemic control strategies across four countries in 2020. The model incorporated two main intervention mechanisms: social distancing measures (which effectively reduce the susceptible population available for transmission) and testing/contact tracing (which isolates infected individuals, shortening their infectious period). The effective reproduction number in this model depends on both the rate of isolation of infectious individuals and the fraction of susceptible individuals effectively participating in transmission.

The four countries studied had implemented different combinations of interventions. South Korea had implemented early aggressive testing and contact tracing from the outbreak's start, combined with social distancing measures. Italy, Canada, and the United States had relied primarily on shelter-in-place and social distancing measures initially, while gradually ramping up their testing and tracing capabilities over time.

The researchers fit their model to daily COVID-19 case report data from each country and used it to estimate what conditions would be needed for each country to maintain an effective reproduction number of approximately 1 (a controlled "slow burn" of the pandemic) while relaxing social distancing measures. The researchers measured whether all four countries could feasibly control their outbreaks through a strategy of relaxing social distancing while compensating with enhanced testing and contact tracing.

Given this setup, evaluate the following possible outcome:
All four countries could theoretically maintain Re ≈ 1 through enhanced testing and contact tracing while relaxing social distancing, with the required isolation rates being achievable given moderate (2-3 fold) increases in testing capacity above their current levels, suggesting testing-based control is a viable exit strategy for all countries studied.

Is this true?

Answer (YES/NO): NO